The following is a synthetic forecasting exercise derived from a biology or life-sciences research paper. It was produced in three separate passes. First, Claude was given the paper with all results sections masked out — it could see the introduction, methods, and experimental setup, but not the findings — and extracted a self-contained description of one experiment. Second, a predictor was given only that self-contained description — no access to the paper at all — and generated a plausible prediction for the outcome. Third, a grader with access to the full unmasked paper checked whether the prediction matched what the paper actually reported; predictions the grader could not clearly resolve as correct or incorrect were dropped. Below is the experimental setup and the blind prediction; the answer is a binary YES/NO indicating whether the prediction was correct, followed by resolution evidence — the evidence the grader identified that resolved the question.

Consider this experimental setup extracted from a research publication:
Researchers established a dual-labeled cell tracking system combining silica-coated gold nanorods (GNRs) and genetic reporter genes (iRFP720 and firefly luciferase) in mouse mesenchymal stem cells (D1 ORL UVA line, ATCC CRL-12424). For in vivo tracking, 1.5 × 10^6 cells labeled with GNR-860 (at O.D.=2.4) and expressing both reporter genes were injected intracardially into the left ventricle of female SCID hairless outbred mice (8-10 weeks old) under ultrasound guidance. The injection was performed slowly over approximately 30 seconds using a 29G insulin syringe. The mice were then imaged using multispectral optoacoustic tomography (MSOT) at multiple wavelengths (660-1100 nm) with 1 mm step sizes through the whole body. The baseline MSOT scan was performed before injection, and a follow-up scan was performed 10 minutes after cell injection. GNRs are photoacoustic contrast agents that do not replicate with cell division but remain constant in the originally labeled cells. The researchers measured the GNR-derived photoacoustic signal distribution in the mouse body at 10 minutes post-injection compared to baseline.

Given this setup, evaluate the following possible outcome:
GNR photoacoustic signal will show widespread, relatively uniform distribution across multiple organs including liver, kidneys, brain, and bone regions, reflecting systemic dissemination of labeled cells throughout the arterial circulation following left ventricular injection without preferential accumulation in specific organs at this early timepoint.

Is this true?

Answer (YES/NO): NO